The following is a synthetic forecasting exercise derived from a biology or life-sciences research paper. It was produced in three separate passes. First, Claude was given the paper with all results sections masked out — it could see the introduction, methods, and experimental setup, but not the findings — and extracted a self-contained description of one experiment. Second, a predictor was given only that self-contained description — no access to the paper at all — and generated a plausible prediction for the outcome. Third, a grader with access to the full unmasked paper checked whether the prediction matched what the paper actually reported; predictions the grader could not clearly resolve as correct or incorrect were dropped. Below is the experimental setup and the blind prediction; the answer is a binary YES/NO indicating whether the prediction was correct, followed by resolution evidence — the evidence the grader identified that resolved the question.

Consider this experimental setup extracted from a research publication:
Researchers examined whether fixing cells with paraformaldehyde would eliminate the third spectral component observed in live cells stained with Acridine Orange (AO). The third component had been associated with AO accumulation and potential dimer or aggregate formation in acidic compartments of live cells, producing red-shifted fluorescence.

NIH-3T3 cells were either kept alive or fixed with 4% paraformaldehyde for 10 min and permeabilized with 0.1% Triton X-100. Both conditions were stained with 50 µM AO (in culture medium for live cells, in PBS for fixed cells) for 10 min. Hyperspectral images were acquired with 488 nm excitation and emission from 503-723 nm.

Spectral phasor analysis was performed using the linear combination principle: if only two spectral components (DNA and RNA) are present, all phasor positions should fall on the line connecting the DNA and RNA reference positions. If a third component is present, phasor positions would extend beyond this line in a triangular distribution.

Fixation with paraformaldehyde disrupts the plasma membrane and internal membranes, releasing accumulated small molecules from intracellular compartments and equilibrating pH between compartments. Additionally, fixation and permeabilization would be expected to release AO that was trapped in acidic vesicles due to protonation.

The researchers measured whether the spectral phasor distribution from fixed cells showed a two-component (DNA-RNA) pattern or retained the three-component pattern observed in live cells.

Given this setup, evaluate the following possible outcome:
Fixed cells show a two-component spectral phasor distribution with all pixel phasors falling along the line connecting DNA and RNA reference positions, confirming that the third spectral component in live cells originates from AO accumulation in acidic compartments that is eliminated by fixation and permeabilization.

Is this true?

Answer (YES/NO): YES